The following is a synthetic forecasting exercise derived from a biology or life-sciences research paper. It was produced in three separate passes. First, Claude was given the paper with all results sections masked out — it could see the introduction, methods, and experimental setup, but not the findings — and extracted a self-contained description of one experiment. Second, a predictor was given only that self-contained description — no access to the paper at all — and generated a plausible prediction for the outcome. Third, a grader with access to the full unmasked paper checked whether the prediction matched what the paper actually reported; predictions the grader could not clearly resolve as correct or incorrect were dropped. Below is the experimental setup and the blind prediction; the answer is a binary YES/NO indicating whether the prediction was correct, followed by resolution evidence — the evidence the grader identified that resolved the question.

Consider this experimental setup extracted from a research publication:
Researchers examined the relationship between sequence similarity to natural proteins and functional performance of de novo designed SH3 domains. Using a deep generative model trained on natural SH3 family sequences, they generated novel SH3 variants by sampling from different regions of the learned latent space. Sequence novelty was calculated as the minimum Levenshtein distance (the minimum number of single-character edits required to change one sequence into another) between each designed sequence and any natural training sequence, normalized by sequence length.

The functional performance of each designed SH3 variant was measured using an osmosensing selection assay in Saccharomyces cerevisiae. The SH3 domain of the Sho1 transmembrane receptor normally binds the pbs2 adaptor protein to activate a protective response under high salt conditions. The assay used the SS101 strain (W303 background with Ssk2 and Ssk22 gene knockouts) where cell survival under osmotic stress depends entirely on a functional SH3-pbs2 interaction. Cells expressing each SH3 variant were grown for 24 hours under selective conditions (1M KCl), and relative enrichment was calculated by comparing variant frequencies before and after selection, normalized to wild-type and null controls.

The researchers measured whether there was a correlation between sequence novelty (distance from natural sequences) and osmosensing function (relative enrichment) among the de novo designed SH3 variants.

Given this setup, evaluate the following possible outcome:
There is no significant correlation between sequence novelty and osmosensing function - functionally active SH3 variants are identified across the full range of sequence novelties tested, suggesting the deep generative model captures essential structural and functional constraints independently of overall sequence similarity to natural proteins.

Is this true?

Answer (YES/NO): YES